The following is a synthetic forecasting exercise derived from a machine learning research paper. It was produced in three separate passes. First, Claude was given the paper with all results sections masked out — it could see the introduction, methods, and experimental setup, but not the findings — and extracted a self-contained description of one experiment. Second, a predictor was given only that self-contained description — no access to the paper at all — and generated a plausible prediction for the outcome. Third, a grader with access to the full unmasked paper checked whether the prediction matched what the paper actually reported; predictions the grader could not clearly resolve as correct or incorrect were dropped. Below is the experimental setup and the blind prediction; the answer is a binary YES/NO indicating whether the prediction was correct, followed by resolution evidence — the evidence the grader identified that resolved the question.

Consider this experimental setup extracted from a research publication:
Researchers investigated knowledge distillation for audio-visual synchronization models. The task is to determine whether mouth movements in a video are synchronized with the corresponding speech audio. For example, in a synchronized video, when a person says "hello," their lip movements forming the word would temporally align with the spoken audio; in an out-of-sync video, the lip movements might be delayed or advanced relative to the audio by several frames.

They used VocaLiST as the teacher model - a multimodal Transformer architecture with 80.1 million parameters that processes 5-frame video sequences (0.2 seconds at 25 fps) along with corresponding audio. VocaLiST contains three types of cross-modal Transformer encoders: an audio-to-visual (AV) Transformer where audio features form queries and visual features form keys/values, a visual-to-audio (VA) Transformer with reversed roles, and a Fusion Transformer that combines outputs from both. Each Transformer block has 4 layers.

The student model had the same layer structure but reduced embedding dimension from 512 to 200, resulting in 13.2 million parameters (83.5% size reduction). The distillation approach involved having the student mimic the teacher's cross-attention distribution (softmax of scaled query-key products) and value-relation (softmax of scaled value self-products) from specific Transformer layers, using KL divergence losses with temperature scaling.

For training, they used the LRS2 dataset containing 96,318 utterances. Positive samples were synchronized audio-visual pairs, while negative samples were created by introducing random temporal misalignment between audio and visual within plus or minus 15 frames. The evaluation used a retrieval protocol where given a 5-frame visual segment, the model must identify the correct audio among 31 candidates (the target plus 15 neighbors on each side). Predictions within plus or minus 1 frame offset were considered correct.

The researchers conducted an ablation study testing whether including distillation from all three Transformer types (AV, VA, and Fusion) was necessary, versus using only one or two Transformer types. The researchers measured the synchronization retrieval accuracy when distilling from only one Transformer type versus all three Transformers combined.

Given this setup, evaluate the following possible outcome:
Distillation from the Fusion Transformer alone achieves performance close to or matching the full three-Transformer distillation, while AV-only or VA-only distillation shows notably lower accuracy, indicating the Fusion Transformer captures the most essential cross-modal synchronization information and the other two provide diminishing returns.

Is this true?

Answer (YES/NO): NO